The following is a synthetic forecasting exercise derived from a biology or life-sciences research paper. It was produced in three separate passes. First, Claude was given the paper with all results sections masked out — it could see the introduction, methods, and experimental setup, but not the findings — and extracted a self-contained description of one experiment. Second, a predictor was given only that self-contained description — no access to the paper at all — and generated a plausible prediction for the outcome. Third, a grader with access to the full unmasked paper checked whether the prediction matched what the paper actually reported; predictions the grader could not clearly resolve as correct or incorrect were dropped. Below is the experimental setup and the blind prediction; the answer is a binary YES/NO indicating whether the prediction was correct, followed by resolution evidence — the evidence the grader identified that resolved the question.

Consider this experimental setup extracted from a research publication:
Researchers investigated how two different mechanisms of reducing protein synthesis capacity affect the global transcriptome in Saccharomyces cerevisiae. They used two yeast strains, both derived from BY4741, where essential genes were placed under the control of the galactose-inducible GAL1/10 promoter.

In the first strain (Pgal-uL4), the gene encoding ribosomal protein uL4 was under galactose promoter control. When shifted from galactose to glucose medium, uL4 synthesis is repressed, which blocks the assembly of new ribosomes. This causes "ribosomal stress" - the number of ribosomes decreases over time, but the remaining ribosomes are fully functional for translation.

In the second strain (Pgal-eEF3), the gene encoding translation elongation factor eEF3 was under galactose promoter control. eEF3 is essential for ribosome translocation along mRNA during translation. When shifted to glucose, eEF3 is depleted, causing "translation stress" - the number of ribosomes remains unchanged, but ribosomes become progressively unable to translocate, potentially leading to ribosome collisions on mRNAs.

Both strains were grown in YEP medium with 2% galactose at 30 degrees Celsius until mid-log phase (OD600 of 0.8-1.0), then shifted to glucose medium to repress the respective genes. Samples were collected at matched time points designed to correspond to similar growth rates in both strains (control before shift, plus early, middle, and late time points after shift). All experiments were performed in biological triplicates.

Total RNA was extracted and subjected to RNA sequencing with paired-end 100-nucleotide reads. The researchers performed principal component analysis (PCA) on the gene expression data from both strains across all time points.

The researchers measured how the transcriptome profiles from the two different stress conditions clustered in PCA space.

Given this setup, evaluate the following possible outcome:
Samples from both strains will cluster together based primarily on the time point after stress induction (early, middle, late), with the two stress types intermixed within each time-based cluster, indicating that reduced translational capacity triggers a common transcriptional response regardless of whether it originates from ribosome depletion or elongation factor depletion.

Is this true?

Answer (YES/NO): NO